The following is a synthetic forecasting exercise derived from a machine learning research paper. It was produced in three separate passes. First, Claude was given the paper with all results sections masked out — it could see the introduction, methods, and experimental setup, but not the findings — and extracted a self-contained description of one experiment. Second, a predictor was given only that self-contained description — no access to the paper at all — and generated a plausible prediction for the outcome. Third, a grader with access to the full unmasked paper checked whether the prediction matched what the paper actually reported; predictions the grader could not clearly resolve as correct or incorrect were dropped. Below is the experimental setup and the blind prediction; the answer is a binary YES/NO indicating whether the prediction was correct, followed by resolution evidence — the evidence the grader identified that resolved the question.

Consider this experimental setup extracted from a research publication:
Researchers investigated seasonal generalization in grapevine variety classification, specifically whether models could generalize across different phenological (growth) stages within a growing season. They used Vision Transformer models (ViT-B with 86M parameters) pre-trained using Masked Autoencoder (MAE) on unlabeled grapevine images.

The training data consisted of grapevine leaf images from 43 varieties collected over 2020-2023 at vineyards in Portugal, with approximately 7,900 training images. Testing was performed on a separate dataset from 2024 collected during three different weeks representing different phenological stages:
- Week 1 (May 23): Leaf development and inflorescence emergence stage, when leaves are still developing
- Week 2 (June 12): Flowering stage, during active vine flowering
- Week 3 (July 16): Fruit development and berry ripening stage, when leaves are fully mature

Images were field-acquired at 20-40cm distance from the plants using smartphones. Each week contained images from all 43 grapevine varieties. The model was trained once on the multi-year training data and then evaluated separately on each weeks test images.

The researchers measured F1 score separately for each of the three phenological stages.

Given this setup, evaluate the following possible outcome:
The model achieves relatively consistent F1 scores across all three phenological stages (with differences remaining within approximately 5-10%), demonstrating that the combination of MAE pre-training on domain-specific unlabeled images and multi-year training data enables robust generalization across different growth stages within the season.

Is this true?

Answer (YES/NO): NO